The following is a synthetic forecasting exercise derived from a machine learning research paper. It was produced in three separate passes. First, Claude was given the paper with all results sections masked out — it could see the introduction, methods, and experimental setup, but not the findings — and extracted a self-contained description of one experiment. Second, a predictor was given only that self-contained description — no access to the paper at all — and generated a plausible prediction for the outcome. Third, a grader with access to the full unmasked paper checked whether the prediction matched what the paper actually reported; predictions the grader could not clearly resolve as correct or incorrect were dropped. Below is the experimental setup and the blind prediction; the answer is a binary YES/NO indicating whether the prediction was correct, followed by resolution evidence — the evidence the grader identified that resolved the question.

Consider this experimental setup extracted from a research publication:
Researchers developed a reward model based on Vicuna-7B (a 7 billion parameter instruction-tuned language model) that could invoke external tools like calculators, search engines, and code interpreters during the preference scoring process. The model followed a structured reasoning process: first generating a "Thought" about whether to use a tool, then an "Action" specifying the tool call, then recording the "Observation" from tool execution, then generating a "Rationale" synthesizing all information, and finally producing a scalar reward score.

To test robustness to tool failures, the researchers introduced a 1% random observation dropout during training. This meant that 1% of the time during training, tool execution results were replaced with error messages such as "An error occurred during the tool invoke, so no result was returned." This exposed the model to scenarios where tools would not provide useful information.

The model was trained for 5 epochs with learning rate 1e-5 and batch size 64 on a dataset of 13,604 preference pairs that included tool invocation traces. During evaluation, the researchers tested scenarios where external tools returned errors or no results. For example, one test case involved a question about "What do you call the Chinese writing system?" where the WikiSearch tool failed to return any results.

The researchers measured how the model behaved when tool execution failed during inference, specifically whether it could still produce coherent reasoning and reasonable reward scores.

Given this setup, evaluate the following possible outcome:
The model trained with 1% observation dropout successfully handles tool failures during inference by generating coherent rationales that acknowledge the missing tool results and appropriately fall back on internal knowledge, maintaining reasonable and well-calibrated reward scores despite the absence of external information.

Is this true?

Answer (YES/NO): YES